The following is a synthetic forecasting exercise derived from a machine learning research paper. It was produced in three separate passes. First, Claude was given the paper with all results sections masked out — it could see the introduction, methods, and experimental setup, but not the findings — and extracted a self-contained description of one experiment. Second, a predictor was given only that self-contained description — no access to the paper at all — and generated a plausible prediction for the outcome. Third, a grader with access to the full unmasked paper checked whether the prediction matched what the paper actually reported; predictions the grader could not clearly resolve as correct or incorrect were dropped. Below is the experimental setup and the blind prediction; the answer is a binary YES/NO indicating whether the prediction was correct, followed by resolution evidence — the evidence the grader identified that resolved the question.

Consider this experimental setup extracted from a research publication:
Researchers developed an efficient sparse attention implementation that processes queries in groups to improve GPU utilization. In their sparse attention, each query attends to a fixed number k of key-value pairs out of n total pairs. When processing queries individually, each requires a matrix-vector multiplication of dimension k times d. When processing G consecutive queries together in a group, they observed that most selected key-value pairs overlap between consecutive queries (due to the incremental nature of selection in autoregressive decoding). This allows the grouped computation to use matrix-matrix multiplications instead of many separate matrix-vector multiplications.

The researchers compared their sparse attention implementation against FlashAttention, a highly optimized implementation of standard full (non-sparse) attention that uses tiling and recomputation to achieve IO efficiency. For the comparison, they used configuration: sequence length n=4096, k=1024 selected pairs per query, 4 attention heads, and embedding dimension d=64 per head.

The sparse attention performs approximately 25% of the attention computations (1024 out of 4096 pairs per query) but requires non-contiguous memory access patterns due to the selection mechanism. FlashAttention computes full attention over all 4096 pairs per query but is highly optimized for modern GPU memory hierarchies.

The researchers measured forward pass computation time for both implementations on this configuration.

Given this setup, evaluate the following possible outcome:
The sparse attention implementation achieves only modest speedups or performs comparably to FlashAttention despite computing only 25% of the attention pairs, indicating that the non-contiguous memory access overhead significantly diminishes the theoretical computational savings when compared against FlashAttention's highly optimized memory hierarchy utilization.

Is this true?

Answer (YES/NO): YES